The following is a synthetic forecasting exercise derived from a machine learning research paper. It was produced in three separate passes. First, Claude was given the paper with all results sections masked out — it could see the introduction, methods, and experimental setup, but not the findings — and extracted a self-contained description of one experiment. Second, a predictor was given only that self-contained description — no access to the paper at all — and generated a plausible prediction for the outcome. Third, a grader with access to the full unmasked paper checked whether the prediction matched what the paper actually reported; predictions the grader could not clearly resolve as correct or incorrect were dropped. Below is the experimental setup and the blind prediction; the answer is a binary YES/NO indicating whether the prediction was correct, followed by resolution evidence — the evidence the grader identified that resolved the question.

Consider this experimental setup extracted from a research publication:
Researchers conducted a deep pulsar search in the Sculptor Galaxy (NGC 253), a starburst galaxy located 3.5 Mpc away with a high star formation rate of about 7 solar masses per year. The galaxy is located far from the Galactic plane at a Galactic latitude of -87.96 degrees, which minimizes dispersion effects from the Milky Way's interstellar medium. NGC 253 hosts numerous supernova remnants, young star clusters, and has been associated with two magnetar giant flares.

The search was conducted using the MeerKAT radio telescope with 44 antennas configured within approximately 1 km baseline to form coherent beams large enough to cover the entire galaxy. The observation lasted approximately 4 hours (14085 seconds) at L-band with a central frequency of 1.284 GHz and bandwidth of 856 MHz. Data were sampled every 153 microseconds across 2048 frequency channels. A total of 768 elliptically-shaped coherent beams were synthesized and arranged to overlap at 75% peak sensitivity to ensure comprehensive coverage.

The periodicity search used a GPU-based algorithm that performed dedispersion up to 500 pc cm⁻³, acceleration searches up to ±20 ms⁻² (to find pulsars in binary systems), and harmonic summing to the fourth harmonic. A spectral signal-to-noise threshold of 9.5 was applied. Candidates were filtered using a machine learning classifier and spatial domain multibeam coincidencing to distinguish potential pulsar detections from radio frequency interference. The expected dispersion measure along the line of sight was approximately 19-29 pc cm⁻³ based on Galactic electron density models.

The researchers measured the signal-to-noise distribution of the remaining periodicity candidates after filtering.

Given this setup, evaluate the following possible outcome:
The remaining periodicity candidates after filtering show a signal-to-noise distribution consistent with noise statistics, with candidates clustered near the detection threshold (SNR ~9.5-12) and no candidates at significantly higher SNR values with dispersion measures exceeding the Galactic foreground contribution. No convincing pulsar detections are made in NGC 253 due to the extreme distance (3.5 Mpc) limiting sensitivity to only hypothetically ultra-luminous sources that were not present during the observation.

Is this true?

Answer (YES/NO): YES